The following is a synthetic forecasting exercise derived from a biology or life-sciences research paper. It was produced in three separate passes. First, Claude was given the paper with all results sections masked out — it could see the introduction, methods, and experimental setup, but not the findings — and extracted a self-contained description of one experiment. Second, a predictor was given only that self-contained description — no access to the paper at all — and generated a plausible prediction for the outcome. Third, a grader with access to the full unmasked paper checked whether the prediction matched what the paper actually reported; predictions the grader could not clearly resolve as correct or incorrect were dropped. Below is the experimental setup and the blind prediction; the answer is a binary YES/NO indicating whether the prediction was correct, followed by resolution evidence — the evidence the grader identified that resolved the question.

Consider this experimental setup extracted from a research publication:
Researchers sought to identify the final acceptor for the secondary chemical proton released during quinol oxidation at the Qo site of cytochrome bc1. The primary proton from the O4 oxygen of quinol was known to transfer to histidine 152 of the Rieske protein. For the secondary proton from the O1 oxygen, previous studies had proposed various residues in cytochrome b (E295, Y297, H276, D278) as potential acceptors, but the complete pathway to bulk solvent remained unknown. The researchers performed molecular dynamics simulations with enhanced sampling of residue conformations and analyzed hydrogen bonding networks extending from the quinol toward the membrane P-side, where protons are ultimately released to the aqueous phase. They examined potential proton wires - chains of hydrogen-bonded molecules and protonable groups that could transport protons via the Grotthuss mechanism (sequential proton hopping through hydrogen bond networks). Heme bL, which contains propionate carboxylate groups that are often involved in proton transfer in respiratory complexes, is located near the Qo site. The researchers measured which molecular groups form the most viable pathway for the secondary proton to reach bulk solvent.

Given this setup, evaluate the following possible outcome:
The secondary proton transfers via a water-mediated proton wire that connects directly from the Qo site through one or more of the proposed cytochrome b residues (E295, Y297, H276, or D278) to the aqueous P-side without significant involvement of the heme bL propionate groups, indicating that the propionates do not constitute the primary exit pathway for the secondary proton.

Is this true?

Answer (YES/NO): NO